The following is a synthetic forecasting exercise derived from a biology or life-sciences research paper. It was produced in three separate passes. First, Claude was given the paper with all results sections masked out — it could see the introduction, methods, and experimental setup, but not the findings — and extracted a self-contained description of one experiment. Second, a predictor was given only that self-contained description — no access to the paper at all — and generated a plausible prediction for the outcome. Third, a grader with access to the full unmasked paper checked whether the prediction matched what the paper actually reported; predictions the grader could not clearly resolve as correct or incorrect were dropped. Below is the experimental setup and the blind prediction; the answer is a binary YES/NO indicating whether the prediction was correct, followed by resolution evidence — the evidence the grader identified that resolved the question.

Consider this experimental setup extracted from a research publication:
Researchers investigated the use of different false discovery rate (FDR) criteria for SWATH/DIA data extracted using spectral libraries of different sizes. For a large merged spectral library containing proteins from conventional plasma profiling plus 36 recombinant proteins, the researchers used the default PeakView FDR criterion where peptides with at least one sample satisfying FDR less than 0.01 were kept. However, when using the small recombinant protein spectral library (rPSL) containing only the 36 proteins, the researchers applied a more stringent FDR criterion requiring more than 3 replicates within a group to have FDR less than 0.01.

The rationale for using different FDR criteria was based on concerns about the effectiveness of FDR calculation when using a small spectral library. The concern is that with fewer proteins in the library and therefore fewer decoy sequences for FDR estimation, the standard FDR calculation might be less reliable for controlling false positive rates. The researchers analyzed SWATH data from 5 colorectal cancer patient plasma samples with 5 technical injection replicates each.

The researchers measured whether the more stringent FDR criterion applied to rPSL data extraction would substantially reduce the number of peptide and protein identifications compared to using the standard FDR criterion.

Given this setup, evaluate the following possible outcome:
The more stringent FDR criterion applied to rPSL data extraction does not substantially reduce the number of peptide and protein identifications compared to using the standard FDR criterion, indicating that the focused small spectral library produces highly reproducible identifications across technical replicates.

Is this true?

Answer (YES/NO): YES